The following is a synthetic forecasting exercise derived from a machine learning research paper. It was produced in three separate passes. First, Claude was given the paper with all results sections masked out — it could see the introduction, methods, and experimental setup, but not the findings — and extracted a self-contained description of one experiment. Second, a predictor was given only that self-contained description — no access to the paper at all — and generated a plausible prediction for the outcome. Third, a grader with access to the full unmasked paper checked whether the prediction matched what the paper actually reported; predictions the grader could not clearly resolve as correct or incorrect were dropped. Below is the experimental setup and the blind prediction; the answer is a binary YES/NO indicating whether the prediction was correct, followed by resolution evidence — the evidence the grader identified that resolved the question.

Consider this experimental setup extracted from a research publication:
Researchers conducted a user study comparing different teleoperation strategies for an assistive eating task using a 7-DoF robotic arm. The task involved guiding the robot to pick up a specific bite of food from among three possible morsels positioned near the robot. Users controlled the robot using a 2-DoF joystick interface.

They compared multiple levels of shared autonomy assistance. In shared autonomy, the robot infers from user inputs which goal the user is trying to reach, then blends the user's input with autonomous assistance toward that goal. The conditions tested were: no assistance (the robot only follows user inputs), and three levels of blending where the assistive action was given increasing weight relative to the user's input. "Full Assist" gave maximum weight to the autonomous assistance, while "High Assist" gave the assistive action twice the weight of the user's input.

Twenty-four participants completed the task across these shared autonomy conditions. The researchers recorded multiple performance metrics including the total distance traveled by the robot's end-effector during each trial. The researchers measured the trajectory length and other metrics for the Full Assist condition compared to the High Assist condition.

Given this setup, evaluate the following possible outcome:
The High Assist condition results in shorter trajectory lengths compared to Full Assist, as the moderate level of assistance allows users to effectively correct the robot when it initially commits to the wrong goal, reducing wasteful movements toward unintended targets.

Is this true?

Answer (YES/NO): YES